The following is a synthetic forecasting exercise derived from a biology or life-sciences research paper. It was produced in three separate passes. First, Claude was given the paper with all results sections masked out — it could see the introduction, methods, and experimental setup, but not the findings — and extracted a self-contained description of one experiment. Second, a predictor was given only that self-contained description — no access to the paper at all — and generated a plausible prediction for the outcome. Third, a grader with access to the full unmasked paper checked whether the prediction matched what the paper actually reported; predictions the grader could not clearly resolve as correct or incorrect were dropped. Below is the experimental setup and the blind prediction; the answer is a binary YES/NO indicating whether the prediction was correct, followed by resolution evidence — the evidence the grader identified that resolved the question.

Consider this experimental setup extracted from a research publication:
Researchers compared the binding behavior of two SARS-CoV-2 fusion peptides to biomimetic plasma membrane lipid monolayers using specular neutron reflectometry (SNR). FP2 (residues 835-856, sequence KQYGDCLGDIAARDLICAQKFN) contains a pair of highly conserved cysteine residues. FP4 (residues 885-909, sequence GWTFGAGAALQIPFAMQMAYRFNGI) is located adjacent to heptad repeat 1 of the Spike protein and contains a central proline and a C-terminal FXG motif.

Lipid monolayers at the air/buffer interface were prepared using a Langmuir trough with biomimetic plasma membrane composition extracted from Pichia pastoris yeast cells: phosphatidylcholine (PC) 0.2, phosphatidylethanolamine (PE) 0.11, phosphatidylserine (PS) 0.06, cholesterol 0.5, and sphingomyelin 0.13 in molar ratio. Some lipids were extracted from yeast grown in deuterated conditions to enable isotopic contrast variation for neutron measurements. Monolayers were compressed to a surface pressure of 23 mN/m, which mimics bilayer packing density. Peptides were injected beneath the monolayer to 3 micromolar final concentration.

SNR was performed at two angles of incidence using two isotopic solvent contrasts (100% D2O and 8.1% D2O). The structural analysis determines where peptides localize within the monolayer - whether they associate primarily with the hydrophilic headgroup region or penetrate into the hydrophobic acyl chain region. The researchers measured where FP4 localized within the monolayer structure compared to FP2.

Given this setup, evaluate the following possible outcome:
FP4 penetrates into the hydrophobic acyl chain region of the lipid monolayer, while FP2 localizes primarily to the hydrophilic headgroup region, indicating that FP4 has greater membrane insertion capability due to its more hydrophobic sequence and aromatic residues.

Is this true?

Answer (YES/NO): NO